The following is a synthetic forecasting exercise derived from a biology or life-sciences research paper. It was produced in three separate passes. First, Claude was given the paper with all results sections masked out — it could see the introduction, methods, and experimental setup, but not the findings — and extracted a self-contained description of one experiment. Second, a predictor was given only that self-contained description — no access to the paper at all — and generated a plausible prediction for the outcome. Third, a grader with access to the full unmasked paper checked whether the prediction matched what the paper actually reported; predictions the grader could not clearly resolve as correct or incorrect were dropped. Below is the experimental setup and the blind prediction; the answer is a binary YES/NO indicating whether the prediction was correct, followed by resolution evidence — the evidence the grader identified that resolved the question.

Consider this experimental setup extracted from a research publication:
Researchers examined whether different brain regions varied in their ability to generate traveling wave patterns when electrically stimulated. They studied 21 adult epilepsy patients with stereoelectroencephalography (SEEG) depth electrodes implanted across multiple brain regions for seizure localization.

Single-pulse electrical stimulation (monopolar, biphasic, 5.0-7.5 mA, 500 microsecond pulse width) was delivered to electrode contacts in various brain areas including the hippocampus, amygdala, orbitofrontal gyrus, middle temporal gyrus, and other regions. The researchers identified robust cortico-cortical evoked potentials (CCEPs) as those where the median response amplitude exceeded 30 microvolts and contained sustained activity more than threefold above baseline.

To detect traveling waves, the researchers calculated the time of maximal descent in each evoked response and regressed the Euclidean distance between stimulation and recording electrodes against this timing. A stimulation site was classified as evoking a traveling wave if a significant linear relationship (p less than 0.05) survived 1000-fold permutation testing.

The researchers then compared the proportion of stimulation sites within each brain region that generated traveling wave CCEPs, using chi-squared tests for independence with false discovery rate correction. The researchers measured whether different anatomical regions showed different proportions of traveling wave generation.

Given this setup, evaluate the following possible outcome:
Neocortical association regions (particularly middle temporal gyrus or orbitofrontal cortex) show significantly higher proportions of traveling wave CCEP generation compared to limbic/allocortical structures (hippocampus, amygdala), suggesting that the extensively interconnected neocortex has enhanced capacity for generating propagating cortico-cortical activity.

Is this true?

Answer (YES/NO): NO